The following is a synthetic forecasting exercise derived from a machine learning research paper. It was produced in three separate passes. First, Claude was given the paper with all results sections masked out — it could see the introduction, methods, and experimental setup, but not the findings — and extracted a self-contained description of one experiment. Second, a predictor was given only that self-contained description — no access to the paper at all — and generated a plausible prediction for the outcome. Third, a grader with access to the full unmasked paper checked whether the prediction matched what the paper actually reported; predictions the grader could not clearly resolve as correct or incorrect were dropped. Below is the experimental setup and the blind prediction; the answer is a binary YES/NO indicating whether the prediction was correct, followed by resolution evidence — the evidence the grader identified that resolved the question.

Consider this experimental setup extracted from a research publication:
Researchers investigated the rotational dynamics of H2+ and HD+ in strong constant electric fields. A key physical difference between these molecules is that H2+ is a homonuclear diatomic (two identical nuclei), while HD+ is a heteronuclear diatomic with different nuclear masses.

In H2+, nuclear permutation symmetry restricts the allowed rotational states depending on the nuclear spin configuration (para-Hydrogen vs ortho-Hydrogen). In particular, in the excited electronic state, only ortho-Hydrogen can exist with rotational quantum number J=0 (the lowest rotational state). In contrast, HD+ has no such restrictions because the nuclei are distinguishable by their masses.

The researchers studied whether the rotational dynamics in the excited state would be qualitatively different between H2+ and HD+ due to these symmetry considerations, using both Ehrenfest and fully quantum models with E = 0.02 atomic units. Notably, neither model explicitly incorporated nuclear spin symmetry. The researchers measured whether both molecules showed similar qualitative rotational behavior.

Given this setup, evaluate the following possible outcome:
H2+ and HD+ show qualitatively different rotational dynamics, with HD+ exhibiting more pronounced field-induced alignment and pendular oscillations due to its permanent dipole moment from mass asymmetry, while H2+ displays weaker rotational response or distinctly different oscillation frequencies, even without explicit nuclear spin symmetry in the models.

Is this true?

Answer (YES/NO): NO